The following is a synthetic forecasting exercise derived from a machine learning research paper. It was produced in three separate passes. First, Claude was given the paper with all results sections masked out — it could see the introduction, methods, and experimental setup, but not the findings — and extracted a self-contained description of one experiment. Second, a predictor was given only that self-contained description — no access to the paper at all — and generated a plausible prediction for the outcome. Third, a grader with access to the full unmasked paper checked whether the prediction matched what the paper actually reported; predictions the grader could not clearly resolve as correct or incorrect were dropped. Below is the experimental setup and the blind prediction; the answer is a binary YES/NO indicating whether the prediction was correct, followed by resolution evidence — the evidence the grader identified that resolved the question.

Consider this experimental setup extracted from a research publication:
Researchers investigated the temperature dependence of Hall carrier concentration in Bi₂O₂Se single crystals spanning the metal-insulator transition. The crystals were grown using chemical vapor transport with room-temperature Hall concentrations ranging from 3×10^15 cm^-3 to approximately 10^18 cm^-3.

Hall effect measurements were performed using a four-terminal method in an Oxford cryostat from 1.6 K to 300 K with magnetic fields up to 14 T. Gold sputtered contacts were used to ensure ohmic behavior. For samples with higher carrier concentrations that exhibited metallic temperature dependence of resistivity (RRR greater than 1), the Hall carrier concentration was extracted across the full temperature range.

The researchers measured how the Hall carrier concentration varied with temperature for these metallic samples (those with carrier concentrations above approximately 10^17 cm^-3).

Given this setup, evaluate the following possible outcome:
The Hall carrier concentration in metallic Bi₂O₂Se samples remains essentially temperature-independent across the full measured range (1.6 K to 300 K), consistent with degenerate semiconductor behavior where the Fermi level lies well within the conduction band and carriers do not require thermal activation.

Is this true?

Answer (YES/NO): YES